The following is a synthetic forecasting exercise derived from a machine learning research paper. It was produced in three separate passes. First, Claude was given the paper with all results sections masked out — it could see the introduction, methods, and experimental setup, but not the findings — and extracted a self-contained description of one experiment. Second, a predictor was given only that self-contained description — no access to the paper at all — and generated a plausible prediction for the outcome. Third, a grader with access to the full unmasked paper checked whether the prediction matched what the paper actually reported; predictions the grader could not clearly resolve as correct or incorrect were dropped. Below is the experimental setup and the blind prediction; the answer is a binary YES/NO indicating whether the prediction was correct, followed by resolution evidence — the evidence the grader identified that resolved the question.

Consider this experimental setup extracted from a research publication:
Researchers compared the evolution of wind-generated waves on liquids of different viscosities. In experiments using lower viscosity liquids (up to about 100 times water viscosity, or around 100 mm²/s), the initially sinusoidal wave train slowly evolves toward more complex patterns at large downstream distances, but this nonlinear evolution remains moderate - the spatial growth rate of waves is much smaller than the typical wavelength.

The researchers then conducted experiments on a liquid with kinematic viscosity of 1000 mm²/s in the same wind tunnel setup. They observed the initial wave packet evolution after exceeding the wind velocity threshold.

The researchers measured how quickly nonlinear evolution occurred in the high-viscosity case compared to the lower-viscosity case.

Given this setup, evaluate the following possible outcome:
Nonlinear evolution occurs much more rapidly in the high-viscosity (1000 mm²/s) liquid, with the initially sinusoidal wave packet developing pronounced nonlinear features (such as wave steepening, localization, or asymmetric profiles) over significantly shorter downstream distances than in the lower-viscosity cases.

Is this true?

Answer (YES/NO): YES